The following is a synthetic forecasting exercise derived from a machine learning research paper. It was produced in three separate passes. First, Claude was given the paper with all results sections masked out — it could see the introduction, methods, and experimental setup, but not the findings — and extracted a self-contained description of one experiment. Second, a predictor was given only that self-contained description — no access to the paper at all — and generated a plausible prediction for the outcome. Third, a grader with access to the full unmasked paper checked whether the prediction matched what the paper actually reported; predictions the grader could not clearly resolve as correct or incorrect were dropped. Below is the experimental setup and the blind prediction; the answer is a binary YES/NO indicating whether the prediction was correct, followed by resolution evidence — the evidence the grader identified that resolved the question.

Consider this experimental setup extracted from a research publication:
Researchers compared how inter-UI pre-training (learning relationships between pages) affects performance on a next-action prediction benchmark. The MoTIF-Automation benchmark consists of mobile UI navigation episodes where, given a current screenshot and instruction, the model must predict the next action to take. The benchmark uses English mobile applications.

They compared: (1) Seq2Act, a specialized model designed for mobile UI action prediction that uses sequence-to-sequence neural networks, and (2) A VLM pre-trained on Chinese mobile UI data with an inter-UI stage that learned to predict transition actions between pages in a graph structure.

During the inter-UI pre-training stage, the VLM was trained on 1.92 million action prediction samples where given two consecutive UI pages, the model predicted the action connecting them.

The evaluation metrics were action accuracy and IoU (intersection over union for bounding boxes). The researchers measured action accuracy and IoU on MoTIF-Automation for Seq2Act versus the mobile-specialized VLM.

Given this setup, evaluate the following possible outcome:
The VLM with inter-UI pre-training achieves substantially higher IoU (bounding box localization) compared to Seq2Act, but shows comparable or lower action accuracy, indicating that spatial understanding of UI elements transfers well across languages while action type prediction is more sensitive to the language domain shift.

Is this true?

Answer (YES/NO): NO